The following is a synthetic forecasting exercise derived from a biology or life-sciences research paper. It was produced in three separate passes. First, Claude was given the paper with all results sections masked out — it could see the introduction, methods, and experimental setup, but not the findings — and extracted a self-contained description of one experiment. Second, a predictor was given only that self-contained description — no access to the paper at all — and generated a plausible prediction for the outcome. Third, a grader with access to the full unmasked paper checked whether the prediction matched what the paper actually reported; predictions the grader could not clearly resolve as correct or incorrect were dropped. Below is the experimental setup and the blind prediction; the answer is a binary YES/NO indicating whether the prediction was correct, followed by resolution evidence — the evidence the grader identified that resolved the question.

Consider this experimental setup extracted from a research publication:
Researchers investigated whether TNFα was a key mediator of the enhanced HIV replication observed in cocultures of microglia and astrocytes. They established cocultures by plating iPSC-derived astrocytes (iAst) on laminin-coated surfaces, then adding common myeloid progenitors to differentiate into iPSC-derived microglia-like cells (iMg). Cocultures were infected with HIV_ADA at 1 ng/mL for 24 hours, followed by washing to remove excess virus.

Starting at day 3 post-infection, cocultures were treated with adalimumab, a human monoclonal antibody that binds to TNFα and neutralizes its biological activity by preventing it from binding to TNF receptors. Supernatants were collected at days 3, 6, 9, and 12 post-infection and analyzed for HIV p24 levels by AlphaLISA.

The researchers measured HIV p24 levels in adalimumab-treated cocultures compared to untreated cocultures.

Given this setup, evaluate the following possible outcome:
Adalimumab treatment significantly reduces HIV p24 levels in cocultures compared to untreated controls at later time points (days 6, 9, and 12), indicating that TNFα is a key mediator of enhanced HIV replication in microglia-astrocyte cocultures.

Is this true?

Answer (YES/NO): YES